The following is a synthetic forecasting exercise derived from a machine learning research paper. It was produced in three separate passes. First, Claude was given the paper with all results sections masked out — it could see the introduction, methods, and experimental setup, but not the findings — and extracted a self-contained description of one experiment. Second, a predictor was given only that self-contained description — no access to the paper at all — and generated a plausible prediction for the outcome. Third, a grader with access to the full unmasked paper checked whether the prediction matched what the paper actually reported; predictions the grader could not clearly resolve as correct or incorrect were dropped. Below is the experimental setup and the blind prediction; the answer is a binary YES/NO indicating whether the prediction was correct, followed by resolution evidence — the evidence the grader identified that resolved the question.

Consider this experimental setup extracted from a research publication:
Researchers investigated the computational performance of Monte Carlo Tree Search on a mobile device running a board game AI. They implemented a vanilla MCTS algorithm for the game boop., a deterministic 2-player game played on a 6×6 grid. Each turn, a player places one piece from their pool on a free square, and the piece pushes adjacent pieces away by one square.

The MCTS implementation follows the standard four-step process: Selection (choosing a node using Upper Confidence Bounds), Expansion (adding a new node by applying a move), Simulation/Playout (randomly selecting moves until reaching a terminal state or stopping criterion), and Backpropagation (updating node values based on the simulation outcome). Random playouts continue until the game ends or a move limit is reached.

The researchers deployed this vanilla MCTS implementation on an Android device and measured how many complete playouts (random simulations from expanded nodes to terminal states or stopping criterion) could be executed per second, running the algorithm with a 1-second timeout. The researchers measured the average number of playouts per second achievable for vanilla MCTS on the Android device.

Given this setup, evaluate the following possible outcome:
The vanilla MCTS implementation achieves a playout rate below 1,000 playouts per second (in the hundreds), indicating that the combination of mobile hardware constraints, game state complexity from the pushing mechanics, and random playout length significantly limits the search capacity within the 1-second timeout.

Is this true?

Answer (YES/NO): NO